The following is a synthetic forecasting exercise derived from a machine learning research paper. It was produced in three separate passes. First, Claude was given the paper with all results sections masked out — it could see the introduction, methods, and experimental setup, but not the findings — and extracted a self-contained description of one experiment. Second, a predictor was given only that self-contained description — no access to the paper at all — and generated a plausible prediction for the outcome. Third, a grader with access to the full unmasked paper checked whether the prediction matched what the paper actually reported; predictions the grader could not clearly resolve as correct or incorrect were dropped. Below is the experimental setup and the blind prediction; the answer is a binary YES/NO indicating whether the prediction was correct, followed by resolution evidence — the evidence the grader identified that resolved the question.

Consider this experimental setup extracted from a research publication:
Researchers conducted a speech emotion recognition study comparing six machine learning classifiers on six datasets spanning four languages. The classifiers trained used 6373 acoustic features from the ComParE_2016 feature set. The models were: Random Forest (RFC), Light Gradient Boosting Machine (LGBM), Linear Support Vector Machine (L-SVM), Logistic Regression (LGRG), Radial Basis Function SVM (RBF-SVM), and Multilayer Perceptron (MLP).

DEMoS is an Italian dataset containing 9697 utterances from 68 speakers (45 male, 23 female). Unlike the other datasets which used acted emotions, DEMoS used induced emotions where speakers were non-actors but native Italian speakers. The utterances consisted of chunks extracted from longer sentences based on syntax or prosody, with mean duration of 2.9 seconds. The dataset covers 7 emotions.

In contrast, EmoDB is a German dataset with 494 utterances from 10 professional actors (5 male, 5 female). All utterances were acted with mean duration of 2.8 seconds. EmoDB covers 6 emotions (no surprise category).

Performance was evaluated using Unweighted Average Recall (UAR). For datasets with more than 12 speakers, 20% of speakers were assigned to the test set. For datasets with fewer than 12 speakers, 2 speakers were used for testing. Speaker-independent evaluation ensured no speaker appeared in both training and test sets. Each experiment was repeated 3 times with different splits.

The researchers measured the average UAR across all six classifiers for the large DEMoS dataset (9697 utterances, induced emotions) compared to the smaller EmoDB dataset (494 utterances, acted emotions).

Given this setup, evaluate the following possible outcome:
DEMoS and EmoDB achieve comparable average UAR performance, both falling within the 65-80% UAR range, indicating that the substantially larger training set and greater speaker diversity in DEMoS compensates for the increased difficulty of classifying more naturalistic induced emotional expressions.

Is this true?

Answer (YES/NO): NO